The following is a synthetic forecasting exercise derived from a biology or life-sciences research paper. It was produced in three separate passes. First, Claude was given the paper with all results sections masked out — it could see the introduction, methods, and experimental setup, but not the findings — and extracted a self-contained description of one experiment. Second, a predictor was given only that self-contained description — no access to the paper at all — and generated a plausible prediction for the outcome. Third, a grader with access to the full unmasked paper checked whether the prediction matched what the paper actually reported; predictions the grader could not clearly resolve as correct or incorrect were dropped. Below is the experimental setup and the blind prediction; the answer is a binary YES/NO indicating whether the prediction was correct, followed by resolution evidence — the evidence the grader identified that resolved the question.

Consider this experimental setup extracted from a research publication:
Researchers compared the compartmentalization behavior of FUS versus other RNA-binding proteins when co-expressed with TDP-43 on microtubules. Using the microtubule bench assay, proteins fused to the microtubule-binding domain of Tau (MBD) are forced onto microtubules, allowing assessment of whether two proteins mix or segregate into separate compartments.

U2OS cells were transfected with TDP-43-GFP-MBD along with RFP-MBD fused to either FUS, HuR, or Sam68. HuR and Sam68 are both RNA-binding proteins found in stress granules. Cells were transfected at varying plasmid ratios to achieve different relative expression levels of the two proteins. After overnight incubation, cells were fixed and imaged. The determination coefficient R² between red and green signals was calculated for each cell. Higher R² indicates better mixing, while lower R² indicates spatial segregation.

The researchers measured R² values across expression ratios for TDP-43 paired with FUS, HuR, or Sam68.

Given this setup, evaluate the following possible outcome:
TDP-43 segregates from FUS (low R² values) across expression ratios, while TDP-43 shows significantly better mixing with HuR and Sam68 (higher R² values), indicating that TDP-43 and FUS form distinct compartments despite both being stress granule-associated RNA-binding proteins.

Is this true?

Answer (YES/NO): NO